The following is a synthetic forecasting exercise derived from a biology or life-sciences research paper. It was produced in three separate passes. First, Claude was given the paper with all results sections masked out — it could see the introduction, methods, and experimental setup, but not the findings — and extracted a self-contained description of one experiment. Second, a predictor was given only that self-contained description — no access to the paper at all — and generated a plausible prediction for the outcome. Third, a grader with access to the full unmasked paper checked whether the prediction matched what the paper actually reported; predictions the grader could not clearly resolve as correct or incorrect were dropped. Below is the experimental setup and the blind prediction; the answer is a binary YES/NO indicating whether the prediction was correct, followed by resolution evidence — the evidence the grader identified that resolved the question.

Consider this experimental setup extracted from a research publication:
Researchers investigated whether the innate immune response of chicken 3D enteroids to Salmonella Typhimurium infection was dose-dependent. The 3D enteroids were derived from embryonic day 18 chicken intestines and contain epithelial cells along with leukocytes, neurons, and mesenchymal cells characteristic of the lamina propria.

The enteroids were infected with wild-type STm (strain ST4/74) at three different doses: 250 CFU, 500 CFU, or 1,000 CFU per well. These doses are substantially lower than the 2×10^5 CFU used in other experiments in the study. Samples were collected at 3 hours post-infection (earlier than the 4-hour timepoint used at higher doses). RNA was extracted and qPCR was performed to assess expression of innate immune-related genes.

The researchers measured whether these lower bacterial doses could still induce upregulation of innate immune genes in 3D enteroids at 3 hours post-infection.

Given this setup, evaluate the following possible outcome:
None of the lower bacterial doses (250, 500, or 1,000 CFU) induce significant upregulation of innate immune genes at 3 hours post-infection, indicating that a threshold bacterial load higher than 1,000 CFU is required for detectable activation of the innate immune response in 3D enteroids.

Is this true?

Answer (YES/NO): NO